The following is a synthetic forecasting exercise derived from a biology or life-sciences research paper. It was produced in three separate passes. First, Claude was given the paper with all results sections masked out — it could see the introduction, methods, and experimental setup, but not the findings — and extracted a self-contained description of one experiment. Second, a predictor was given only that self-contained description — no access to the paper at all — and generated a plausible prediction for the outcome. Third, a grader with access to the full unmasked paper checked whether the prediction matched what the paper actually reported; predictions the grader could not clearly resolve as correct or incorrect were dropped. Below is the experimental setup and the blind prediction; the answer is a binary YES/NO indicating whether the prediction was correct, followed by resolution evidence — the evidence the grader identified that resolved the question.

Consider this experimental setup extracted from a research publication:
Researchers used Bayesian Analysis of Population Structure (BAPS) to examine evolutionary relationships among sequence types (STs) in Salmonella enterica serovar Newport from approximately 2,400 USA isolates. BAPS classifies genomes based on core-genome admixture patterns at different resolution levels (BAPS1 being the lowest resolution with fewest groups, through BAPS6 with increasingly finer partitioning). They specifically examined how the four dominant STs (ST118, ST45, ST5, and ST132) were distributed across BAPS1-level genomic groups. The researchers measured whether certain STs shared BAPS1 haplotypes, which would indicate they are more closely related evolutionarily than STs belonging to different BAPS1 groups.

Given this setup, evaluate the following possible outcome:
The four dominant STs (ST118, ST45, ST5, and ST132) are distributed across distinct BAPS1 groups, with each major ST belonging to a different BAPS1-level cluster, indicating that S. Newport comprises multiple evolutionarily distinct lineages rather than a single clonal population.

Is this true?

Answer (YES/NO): NO